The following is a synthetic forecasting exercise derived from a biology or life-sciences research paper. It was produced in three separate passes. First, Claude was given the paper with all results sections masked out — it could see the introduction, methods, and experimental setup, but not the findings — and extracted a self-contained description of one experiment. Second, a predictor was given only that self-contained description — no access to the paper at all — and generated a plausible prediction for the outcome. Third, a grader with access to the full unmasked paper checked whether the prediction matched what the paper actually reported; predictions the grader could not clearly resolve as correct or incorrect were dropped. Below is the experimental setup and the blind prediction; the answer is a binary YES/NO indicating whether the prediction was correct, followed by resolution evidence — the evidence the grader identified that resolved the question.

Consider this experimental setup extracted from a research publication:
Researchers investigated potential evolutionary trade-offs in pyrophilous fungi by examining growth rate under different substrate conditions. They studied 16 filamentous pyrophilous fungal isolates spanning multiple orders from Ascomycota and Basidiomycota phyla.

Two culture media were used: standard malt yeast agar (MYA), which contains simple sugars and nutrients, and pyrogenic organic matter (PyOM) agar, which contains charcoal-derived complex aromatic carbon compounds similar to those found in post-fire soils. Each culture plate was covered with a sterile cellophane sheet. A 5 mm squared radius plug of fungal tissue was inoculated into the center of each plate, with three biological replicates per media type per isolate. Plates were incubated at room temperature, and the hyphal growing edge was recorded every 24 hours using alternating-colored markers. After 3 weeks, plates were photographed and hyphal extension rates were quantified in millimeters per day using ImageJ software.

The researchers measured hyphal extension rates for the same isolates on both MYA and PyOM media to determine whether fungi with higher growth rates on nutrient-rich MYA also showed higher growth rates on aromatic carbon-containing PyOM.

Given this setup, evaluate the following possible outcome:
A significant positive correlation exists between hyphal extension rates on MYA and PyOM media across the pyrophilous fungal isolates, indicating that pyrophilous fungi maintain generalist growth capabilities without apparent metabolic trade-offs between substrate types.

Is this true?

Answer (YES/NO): YES